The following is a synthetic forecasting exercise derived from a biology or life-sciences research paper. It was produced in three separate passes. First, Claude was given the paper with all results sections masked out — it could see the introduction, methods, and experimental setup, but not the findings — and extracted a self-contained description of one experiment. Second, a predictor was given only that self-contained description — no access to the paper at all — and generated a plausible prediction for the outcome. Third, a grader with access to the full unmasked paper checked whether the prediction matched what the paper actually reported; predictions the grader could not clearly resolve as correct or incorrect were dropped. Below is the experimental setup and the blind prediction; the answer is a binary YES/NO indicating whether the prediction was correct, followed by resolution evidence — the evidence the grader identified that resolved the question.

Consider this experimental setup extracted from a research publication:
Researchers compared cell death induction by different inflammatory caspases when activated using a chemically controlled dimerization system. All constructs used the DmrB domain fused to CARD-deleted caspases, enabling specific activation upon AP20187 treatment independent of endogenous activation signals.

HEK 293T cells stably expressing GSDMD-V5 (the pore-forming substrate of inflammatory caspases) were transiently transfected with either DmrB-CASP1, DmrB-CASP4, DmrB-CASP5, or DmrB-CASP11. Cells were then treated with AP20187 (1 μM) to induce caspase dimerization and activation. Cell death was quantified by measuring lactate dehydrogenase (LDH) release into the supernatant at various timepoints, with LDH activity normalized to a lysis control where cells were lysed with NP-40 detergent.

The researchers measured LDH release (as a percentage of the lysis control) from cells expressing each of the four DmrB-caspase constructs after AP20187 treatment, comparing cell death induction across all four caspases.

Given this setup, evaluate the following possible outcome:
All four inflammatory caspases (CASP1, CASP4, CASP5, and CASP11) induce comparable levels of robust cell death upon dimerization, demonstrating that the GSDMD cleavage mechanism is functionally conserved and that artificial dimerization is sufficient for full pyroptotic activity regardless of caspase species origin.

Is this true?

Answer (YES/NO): NO